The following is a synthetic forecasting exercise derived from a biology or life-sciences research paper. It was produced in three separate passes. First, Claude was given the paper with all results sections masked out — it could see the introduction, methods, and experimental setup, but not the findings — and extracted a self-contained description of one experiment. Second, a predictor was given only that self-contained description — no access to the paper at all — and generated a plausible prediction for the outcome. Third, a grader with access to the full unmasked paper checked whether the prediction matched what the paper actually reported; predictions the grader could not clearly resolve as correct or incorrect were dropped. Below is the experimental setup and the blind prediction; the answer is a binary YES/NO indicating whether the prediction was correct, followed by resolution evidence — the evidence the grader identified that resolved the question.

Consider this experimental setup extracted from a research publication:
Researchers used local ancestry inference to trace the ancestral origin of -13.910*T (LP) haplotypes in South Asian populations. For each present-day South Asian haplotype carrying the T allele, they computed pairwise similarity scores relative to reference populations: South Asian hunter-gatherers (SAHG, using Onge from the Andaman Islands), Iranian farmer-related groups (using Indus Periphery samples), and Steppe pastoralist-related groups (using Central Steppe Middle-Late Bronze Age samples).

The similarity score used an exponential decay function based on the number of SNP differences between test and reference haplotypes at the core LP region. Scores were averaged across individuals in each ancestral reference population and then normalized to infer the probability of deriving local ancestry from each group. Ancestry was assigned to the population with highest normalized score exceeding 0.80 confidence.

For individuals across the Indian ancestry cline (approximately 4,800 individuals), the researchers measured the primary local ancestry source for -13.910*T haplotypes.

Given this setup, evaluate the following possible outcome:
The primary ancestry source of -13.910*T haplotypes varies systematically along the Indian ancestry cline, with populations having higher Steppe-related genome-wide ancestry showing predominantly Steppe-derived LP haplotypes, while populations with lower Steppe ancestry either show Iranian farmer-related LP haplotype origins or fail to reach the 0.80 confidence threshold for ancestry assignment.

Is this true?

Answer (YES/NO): NO